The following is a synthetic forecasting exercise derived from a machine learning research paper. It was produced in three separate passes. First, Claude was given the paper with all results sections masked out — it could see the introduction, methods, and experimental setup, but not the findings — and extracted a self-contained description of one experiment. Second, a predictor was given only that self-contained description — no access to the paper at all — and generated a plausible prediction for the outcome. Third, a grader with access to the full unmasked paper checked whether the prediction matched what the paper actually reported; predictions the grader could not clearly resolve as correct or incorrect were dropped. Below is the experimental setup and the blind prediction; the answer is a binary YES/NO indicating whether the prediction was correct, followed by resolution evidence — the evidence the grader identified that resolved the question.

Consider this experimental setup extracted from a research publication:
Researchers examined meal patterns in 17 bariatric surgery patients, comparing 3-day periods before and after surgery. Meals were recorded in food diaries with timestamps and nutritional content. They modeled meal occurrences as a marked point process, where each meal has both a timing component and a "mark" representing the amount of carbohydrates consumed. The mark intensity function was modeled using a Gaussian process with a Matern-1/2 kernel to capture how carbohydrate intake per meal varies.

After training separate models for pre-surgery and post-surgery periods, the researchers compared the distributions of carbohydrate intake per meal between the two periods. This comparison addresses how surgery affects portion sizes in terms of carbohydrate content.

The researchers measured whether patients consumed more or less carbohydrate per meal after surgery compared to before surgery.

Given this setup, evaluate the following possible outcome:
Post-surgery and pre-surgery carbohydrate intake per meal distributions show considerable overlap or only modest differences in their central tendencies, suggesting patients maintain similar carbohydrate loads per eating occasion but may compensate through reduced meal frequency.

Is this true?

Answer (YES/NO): NO